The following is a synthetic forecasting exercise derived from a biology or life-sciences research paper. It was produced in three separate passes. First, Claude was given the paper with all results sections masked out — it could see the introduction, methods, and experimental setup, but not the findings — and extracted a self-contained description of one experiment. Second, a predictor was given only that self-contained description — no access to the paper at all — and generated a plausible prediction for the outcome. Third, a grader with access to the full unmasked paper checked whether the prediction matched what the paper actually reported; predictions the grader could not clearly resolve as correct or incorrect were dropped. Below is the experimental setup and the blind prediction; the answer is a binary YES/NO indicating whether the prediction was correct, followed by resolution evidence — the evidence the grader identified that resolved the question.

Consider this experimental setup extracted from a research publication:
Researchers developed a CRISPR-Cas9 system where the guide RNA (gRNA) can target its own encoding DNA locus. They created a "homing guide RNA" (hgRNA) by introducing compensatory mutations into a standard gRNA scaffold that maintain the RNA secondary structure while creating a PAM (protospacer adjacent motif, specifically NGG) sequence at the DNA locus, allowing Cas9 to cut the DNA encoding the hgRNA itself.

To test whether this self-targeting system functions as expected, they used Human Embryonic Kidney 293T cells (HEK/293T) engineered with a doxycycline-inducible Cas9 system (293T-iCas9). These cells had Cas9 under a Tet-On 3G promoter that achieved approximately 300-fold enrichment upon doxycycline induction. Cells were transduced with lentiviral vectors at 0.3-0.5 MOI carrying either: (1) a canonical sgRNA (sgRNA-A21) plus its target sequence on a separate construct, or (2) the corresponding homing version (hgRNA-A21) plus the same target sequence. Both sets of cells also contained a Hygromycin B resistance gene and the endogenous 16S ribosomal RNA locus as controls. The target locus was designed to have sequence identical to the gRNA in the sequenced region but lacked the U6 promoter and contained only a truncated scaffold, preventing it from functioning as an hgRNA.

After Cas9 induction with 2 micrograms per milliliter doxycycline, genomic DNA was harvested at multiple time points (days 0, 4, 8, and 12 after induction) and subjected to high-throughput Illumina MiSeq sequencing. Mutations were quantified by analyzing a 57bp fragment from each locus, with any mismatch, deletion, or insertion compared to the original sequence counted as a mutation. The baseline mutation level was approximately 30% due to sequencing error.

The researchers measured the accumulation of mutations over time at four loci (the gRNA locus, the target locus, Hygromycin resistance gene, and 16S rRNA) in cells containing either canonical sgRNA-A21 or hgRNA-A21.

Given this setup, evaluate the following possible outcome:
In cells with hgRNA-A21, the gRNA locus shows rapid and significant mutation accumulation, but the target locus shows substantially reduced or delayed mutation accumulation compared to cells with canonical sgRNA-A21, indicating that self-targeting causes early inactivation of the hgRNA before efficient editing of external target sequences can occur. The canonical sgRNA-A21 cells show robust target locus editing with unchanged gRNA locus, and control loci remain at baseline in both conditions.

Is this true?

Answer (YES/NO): YES